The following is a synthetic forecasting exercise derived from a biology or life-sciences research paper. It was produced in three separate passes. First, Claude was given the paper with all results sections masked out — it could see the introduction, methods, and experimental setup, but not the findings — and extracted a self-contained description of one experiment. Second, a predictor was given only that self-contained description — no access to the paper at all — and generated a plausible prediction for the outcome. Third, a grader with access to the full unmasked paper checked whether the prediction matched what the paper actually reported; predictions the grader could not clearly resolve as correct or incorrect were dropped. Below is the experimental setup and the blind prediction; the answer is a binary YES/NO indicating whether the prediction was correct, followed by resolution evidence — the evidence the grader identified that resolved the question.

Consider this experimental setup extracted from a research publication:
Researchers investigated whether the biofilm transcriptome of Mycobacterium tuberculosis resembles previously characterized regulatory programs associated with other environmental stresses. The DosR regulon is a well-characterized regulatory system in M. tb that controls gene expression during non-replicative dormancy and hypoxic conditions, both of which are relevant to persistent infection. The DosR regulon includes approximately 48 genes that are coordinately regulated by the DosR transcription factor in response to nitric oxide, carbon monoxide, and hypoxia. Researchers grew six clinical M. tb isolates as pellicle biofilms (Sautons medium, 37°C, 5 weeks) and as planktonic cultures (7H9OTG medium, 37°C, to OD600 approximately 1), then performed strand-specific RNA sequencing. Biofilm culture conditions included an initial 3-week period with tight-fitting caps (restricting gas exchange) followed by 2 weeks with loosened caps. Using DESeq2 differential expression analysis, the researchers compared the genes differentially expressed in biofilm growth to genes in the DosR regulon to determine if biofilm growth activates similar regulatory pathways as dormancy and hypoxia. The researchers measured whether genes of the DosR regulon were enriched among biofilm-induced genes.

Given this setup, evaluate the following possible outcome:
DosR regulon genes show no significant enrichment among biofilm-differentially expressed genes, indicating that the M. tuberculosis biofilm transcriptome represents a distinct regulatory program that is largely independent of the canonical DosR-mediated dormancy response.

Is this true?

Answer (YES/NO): NO